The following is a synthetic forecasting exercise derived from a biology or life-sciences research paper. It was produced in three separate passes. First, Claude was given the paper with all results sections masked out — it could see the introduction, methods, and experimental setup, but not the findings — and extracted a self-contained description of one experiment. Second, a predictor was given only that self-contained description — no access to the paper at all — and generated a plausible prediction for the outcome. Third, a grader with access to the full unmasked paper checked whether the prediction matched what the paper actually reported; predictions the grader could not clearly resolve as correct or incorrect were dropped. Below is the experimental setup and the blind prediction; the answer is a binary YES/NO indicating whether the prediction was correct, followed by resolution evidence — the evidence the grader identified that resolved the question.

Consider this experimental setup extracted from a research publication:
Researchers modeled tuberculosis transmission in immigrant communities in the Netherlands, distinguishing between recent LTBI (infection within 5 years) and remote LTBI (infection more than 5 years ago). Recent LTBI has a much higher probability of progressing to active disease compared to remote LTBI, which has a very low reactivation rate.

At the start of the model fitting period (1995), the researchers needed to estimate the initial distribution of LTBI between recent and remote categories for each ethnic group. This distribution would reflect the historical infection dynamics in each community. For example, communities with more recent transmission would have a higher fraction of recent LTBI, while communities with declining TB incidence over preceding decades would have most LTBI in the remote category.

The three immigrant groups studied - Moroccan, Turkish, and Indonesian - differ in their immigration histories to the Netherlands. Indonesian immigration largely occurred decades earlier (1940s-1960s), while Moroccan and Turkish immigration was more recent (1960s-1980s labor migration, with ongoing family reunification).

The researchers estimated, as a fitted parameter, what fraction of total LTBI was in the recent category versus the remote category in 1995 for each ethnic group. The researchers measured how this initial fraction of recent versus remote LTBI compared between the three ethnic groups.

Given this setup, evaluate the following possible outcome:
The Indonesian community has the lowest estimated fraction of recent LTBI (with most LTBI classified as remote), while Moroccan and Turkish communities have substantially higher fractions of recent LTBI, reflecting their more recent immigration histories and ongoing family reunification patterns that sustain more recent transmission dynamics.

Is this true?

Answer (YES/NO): YES